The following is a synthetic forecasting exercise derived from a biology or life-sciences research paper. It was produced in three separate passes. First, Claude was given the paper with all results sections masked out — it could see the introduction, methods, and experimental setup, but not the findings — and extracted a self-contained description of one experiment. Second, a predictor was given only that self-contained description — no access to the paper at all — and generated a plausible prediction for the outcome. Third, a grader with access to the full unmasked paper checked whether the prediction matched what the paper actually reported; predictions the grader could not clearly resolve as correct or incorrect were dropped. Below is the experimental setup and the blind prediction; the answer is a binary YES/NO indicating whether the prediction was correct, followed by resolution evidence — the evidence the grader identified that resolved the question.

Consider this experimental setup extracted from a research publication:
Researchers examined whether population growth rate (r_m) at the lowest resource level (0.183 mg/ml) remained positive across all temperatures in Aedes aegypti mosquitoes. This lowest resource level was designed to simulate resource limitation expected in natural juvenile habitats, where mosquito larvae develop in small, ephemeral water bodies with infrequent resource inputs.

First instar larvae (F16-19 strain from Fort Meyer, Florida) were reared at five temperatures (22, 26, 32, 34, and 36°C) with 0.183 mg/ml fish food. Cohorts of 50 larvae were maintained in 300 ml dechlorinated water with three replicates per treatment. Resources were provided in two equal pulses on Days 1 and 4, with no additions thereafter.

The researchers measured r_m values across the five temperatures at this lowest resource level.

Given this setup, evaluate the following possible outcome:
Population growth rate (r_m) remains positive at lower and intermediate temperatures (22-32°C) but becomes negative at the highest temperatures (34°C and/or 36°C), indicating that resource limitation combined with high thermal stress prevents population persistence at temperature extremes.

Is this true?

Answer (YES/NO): NO